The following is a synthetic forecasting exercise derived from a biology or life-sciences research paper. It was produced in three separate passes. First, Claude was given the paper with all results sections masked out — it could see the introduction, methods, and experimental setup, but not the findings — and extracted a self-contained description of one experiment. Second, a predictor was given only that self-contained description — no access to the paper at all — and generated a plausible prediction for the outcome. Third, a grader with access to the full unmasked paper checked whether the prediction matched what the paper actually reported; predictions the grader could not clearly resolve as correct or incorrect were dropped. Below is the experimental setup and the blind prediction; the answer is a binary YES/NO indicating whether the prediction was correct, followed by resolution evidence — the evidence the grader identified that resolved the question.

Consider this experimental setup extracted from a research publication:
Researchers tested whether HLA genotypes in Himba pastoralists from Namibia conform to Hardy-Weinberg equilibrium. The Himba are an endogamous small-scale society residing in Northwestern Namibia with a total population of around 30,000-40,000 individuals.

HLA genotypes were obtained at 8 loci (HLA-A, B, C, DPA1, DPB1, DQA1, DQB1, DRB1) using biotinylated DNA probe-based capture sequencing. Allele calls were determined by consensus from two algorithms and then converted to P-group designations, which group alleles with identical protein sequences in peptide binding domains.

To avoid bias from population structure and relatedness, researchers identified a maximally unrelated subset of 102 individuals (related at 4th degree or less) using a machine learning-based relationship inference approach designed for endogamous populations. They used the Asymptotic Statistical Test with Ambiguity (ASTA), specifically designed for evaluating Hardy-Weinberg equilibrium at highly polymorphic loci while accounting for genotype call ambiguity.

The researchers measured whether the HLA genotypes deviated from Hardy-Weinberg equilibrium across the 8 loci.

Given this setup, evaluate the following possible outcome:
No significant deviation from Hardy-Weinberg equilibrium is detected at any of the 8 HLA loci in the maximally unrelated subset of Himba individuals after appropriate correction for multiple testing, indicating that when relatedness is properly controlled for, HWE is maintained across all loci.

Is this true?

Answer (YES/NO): YES